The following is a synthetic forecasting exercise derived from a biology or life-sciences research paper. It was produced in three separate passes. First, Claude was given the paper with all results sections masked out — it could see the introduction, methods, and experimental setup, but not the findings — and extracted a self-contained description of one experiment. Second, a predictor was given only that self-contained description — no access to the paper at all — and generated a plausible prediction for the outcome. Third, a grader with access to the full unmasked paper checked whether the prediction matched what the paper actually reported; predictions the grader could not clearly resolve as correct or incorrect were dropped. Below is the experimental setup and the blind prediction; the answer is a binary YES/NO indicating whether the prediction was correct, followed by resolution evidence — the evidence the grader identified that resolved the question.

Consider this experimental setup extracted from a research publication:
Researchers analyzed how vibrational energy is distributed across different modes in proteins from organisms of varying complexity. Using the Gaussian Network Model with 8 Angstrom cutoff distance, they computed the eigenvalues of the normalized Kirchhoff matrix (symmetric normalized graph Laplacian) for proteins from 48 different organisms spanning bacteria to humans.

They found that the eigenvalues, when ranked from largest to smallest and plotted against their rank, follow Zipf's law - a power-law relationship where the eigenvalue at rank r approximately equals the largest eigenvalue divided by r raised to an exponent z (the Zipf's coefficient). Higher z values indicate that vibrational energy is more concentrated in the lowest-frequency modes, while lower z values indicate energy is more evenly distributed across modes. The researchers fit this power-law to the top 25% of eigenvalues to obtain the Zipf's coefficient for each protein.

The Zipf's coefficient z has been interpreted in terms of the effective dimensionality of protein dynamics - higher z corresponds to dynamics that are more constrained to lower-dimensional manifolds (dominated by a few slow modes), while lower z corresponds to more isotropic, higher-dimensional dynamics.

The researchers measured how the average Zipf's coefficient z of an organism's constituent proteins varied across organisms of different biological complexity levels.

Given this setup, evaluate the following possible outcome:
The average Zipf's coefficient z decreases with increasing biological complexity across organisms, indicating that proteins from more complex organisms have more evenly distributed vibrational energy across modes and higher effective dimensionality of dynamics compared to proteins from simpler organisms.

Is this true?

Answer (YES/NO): NO